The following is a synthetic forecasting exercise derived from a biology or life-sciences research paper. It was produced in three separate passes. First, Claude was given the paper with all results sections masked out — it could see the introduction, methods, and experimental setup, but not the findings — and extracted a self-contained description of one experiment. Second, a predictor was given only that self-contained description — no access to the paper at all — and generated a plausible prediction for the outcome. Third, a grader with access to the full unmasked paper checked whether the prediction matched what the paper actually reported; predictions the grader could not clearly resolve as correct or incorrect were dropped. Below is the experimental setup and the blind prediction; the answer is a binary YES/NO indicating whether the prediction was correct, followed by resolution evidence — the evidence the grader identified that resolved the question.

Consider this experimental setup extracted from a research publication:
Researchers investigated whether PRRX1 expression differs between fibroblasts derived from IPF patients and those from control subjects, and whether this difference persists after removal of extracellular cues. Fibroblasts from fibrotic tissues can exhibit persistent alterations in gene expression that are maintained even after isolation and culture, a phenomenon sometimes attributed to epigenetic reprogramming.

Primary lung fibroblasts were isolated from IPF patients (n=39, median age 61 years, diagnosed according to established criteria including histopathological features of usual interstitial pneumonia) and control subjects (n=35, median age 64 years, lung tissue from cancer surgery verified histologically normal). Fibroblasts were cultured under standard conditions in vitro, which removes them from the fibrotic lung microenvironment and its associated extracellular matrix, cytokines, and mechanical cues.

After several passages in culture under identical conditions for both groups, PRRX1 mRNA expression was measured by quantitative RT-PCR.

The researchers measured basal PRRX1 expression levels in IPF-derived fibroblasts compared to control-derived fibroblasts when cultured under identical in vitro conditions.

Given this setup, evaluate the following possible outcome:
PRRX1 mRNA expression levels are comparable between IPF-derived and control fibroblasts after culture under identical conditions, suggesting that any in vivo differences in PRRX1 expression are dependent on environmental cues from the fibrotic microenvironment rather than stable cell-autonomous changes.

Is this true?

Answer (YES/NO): NO